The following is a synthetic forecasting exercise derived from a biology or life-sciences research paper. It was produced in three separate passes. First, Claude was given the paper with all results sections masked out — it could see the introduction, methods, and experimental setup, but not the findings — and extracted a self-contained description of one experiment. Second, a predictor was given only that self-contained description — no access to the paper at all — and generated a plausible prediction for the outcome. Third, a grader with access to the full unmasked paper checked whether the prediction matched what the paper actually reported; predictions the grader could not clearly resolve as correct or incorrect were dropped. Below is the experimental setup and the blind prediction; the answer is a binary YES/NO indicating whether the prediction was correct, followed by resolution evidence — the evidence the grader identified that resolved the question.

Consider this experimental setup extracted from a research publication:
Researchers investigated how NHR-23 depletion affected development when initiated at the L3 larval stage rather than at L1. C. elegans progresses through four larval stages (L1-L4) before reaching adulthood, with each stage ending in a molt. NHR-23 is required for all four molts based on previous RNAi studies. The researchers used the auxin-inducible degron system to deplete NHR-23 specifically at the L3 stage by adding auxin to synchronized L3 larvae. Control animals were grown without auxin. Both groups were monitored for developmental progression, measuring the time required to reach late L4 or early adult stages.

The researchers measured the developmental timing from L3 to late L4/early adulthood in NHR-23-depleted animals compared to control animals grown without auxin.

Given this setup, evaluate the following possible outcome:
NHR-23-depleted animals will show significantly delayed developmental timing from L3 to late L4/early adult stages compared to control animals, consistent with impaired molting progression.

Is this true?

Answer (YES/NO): YES